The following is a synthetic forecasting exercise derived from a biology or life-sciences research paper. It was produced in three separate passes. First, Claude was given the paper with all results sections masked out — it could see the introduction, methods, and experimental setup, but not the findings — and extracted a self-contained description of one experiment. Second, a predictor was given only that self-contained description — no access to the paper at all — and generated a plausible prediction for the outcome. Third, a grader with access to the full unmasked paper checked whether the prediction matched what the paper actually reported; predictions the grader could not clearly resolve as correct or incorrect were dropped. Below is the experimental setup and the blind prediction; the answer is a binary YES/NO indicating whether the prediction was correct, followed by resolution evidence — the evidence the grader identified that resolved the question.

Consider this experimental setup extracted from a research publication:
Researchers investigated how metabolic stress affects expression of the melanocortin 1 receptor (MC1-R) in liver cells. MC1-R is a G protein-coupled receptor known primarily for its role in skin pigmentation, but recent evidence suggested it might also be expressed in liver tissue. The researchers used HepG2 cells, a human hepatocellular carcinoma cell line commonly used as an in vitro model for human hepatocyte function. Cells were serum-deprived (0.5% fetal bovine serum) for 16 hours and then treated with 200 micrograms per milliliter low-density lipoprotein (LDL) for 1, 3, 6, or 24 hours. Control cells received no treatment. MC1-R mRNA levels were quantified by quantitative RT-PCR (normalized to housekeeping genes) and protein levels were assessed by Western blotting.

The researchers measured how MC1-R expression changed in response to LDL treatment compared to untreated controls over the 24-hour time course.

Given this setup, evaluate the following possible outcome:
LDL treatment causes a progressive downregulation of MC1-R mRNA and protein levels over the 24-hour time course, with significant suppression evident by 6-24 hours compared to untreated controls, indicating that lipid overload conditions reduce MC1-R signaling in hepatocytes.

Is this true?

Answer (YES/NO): NO